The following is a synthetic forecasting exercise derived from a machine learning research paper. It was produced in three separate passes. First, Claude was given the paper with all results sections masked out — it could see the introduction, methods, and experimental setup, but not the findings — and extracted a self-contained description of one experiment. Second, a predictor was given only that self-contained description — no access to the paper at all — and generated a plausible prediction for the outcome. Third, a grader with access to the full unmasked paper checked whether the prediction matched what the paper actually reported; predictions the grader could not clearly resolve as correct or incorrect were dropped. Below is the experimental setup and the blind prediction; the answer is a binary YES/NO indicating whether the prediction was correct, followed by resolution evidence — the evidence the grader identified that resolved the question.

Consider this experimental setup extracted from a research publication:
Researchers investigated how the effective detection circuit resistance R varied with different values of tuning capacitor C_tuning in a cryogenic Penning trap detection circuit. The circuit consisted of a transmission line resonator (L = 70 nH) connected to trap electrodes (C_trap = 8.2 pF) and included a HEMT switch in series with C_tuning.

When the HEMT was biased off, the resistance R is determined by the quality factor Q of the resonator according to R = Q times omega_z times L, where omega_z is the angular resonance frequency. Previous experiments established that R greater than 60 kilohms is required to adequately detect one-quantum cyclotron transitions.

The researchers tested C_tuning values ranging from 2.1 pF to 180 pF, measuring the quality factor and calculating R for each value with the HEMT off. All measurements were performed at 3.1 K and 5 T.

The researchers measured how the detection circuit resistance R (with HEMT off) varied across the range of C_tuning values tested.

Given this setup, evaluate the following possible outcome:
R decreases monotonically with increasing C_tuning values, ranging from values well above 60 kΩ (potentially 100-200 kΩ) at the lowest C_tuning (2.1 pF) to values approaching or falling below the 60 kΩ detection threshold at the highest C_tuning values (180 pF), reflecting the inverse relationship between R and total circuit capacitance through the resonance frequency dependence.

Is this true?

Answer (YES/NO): NO